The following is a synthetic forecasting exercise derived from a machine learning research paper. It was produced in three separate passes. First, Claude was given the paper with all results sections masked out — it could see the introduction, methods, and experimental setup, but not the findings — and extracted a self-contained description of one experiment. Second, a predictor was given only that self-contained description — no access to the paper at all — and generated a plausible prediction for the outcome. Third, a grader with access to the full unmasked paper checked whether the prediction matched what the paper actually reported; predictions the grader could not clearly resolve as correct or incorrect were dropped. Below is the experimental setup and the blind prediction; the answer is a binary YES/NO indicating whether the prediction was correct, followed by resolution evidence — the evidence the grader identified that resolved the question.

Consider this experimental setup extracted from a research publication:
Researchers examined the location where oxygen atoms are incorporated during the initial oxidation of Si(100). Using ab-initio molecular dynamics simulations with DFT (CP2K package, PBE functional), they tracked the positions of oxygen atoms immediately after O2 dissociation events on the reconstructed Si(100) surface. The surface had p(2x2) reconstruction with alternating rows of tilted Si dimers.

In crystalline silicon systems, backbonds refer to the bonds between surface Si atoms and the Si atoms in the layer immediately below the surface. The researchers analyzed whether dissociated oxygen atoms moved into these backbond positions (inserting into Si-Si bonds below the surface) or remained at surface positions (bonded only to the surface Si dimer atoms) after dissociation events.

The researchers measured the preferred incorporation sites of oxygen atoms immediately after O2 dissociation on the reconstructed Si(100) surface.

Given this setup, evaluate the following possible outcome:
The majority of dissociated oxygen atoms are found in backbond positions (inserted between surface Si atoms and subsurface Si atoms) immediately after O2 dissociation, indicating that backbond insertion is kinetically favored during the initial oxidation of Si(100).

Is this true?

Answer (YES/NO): YES